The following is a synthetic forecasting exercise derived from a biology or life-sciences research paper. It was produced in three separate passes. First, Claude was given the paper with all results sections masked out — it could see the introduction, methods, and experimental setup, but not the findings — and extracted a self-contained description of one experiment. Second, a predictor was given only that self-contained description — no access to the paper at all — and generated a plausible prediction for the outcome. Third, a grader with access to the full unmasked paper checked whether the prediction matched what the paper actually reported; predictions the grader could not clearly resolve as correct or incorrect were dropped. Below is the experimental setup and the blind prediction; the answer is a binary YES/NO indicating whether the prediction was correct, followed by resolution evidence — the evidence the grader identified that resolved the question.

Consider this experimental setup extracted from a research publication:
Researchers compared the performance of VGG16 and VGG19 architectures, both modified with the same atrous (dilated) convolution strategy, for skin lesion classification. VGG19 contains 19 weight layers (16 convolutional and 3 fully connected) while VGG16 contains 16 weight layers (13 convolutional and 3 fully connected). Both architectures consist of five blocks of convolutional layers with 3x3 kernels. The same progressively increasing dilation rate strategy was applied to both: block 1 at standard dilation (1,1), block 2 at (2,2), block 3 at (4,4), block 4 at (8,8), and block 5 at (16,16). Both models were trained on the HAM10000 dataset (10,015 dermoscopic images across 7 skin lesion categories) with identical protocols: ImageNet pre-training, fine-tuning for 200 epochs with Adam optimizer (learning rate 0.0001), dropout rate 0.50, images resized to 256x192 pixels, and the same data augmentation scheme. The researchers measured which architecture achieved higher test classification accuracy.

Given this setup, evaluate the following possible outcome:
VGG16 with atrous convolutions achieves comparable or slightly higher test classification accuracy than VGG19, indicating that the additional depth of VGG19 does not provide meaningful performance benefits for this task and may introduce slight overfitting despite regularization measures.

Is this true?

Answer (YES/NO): NO